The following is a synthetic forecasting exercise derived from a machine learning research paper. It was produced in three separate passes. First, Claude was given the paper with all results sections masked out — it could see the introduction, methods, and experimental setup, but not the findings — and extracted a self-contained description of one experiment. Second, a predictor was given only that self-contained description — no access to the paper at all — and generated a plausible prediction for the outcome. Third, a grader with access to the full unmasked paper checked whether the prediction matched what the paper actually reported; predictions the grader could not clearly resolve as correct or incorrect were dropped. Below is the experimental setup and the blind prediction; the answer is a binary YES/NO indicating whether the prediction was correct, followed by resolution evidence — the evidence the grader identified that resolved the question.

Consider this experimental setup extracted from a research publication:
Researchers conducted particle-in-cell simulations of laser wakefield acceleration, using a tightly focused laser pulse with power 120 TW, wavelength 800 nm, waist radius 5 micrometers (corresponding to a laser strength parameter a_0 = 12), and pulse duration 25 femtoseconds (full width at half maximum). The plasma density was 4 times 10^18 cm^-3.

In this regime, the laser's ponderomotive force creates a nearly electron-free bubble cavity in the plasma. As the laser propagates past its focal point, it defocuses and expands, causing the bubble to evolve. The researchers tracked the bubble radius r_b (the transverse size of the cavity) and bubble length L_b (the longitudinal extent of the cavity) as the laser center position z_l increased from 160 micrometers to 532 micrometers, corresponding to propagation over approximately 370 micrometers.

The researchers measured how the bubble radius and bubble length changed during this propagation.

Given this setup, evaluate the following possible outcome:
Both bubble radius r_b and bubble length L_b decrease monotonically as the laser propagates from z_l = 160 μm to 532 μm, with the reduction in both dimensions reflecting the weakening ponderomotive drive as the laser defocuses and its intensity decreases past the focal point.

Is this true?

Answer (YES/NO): NO